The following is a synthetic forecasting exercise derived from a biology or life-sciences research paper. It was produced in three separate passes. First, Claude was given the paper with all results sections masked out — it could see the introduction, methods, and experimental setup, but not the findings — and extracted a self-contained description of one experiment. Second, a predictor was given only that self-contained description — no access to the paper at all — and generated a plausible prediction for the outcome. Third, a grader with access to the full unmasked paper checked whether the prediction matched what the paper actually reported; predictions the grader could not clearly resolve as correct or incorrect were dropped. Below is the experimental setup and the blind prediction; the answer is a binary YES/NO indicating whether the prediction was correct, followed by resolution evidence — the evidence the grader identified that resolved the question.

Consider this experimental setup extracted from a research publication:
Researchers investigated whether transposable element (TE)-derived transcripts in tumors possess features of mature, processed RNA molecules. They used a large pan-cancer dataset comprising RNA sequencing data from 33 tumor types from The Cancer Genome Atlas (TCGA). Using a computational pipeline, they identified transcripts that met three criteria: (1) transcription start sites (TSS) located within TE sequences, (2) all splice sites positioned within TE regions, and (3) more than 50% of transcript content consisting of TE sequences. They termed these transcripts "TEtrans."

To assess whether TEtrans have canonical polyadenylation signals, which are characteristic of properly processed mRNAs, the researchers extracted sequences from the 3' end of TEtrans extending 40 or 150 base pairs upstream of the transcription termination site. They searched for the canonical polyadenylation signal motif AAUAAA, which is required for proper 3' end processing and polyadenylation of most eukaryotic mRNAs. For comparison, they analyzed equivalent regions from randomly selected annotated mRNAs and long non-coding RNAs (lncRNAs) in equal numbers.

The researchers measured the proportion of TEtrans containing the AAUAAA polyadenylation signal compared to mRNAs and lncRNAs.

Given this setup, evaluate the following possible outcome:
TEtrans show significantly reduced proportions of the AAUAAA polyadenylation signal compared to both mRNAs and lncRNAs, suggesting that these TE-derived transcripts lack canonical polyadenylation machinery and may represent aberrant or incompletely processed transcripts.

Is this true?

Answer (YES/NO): NO